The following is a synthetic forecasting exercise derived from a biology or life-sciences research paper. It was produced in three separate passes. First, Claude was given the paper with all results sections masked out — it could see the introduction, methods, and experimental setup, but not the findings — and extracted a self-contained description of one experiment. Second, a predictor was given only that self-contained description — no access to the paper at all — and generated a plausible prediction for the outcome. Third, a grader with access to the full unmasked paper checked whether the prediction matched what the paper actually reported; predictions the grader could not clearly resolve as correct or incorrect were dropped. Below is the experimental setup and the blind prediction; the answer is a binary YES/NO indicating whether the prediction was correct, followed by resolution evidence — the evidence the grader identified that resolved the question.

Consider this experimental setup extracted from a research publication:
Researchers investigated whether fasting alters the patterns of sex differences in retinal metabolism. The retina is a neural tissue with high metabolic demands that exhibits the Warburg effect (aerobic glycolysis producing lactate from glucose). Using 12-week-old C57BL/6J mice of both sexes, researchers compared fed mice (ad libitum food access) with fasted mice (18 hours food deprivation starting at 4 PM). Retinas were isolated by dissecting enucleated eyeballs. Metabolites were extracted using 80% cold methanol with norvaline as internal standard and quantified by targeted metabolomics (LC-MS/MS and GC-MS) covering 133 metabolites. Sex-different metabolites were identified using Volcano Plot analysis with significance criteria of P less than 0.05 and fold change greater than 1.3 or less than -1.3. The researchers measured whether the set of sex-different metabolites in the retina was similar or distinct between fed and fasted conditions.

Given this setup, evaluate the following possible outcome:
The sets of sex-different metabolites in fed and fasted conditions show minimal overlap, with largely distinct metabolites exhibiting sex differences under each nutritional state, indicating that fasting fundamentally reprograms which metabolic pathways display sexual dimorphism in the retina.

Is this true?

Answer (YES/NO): YES